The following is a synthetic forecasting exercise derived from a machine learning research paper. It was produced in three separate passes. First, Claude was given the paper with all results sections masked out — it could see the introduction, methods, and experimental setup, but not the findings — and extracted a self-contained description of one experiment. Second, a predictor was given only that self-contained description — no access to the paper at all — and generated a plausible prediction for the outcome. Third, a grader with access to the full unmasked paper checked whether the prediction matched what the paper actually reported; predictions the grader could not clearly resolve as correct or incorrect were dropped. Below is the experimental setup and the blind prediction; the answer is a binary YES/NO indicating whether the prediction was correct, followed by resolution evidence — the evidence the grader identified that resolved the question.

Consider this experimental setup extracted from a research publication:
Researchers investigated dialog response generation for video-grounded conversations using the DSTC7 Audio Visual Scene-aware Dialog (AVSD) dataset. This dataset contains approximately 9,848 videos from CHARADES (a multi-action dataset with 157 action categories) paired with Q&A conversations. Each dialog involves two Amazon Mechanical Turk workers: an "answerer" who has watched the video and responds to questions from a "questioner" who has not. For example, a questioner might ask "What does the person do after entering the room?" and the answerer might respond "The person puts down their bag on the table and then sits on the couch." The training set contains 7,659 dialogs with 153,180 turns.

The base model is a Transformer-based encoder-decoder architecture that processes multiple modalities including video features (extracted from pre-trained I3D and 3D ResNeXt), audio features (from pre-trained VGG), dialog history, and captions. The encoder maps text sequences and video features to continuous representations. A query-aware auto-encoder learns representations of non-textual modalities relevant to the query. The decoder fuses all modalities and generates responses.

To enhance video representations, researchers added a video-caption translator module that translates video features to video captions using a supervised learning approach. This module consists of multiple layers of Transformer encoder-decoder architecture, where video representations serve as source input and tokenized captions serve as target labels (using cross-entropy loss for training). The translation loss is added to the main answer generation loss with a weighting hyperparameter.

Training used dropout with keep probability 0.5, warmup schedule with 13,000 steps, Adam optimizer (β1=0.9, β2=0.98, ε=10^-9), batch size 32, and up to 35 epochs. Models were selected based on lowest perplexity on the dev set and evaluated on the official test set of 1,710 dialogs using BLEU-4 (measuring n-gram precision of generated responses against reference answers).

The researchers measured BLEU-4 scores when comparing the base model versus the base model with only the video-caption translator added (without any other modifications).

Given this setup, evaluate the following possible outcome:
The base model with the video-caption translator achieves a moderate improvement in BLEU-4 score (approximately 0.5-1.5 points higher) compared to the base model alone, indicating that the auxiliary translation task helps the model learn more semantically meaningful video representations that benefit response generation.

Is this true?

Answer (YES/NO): NO